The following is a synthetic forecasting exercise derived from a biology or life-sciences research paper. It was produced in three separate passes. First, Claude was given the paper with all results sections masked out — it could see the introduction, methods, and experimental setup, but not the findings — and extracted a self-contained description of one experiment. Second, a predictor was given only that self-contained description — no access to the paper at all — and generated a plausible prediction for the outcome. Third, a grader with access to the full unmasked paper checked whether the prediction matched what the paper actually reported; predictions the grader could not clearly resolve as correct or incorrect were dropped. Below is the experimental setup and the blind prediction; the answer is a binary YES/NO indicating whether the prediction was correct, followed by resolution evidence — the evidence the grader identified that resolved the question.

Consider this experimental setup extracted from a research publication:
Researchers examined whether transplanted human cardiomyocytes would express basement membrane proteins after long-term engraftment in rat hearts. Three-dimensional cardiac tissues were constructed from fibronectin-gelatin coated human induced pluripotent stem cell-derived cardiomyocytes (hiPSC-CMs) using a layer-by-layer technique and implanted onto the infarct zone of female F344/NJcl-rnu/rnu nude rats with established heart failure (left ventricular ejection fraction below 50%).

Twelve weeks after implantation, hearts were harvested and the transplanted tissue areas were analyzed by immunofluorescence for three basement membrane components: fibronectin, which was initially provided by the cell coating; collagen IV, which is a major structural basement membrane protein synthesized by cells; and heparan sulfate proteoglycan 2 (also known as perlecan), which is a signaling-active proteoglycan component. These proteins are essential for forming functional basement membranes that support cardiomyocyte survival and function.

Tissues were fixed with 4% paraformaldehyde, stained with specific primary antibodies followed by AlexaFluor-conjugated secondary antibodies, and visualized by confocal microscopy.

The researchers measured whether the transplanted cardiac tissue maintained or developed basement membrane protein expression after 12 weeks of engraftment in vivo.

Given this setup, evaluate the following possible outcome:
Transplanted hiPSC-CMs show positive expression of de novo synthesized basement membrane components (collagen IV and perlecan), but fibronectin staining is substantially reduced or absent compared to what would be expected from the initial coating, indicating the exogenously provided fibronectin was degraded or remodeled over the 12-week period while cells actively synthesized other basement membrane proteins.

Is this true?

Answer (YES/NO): YES